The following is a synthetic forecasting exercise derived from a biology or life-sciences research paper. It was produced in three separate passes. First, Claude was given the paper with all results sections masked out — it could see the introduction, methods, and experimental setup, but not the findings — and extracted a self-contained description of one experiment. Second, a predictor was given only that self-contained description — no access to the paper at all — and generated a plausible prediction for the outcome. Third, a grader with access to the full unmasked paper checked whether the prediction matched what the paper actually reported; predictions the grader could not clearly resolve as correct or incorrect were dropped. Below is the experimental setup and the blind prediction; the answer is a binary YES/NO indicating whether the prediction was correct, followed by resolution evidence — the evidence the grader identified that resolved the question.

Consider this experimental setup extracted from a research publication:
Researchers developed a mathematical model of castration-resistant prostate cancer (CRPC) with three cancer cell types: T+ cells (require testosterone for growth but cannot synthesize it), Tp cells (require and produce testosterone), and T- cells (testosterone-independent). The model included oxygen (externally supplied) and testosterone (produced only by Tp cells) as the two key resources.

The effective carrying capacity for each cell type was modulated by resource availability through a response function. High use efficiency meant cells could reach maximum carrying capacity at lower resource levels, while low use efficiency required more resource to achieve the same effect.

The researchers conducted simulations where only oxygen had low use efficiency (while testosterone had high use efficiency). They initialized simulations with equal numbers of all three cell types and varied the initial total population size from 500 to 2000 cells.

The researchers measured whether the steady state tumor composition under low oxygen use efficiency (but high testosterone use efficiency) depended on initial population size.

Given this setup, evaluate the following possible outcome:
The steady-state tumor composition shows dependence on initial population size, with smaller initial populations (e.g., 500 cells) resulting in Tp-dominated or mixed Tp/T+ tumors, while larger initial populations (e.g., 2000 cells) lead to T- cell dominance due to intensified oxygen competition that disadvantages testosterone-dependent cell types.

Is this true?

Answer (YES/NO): NO